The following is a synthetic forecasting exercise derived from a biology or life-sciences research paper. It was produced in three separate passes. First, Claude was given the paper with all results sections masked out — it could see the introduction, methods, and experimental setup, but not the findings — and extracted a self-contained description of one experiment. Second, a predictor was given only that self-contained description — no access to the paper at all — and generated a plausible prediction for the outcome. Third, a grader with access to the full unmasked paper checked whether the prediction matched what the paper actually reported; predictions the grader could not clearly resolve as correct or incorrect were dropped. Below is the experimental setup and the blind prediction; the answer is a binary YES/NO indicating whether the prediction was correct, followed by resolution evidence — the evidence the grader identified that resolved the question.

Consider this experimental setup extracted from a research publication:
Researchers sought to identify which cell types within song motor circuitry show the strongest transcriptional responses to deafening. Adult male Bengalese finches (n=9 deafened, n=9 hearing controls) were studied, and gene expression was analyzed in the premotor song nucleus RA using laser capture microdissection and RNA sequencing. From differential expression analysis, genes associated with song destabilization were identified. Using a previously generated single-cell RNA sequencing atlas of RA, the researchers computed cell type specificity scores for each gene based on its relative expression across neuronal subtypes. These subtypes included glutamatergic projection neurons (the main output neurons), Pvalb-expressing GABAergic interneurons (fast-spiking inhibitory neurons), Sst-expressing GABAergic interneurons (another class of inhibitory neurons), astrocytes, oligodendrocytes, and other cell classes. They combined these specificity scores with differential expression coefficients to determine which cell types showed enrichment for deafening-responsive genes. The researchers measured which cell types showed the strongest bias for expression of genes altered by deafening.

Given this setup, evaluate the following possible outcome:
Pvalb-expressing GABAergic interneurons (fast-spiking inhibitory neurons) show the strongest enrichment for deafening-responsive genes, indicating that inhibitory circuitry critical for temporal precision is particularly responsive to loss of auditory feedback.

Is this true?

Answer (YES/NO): NO